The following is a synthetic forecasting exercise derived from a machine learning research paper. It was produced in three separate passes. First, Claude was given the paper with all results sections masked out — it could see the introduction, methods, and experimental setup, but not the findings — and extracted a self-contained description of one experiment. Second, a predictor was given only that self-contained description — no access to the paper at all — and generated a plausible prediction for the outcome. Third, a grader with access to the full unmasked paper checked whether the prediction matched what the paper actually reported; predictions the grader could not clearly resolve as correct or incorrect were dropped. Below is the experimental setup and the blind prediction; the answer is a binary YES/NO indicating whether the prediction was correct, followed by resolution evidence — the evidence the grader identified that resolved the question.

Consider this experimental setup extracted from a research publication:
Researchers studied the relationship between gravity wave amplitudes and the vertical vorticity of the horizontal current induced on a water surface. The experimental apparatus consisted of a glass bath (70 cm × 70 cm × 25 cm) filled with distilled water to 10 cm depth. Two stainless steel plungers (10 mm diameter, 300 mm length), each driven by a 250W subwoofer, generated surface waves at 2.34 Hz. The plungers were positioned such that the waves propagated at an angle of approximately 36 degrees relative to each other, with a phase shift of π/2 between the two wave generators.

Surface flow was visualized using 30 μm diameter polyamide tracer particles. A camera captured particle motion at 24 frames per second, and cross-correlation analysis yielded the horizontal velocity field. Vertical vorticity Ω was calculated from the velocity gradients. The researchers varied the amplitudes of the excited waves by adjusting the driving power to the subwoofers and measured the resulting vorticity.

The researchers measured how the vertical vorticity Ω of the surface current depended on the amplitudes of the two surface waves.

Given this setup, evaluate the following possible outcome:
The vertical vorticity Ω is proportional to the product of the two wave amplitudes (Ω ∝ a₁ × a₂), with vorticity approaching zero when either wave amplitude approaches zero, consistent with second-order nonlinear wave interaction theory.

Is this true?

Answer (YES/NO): YES